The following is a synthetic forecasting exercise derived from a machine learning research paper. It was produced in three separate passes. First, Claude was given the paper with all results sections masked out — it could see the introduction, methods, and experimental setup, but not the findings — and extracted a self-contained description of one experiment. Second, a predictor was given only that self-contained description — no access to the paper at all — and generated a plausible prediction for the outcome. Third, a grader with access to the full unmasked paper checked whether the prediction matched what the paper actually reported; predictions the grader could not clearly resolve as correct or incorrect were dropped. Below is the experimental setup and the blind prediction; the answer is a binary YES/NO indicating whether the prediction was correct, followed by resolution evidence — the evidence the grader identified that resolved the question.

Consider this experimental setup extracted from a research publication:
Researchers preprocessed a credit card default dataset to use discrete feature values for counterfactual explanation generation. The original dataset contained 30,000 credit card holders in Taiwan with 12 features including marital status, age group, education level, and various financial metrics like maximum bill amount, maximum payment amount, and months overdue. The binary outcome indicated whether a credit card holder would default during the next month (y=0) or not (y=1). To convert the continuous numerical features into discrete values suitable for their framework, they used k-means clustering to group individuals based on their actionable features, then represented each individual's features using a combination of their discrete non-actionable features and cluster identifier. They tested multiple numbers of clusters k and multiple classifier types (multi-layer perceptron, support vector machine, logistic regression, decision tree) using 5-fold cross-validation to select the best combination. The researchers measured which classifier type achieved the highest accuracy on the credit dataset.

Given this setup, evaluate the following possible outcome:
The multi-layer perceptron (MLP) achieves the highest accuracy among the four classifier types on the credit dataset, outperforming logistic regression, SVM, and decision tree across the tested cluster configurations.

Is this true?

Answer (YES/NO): NO